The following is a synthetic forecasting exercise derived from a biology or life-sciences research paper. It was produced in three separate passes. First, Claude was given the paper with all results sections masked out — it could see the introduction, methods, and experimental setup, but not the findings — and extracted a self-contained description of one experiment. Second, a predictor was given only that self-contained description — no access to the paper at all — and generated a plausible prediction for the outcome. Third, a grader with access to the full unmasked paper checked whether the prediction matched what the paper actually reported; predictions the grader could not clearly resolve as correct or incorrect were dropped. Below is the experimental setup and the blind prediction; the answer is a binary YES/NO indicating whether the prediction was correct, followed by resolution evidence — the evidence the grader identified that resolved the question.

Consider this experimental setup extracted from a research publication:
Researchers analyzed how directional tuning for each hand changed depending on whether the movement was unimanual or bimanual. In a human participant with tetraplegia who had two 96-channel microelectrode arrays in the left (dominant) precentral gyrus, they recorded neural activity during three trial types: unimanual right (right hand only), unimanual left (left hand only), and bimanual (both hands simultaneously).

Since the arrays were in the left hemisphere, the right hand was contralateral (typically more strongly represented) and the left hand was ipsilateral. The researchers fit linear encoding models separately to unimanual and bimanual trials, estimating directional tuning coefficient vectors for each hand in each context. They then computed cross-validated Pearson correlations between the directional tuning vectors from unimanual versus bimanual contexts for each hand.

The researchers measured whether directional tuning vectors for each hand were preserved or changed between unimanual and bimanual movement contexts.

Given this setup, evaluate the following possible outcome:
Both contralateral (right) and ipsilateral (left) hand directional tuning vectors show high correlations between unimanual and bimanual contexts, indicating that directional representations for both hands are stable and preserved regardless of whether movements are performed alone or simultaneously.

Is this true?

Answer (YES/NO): NO